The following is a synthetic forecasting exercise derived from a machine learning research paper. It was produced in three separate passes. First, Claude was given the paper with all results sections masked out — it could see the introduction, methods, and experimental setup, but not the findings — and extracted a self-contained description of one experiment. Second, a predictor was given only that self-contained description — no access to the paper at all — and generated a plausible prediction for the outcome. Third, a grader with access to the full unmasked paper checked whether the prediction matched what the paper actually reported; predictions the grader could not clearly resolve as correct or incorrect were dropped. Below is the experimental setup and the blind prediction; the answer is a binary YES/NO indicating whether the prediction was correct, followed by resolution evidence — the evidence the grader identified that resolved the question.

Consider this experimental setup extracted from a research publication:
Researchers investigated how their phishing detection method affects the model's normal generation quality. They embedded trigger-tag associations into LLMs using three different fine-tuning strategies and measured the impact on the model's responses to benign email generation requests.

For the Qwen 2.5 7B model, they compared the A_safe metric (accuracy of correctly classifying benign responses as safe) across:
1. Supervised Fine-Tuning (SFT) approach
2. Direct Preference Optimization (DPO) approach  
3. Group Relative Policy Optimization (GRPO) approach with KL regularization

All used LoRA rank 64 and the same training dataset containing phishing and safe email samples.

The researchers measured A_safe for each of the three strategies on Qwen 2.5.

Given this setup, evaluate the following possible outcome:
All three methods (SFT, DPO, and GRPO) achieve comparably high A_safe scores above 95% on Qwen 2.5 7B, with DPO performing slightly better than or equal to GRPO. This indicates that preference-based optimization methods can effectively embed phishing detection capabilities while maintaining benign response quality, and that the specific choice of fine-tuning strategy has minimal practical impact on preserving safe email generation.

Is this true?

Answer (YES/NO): NO